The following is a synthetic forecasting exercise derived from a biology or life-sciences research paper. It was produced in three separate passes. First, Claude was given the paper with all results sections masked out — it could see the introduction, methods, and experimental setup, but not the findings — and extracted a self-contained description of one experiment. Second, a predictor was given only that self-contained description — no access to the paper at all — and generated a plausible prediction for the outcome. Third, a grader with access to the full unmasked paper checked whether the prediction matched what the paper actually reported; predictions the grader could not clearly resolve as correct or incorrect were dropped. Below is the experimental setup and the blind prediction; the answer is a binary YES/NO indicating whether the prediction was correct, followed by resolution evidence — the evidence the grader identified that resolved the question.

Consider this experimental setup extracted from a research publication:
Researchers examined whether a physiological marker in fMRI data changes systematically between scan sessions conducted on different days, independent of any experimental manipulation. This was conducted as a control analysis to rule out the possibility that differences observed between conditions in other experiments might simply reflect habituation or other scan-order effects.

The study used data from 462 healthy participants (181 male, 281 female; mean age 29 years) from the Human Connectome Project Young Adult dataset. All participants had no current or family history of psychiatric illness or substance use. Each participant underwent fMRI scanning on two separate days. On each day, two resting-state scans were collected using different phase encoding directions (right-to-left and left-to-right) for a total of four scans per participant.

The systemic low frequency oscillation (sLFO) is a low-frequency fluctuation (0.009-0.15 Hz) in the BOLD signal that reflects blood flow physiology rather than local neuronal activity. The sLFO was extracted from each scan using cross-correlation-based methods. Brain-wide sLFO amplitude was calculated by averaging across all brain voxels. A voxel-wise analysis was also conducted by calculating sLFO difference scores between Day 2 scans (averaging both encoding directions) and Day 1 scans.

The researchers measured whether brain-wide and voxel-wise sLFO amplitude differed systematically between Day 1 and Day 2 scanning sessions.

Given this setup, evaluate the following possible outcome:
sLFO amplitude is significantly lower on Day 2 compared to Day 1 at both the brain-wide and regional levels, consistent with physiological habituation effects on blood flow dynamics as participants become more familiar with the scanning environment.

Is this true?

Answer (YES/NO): NO